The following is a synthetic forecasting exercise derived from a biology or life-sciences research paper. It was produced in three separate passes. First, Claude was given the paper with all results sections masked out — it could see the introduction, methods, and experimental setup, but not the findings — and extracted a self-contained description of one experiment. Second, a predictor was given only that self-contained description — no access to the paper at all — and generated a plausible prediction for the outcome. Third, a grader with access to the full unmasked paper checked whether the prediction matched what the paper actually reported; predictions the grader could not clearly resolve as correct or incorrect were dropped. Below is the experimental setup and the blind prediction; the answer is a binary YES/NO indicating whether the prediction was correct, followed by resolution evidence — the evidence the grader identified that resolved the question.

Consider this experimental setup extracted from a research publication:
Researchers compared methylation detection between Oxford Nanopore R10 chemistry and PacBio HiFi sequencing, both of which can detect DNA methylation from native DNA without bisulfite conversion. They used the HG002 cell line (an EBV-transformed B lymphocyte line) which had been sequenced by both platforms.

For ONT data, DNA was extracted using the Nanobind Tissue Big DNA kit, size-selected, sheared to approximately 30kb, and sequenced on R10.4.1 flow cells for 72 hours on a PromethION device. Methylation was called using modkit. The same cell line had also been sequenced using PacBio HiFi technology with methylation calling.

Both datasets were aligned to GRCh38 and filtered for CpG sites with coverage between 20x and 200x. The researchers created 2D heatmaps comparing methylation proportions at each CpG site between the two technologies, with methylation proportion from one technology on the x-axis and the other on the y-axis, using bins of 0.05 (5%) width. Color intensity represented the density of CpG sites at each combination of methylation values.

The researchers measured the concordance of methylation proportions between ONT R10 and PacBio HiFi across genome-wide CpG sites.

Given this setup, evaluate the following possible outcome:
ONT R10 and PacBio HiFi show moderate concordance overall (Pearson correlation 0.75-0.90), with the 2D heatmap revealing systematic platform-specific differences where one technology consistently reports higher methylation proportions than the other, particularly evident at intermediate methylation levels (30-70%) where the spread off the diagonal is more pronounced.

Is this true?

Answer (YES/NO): NO